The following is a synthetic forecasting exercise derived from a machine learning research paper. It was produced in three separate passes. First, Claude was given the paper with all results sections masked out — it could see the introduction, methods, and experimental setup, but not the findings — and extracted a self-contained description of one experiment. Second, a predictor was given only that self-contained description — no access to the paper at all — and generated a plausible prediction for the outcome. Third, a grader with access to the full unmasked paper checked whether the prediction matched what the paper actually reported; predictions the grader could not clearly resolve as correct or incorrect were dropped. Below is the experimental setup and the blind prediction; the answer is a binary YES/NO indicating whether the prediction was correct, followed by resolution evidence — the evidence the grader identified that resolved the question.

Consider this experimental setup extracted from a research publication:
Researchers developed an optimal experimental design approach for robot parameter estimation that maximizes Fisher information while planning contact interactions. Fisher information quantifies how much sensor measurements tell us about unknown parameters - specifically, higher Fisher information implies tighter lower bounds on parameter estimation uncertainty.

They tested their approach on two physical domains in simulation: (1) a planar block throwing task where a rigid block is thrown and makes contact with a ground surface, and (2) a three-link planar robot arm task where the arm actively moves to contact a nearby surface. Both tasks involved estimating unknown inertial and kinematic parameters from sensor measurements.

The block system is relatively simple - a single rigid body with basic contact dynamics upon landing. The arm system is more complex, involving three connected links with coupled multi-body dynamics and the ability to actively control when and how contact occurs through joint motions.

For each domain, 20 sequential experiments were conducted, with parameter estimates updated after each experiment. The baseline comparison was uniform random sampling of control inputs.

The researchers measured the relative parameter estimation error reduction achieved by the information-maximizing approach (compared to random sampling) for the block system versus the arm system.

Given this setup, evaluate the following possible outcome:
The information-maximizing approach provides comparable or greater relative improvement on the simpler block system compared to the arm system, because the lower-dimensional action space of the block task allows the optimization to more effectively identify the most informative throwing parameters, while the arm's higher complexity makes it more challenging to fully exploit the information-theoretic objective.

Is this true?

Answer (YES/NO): YES